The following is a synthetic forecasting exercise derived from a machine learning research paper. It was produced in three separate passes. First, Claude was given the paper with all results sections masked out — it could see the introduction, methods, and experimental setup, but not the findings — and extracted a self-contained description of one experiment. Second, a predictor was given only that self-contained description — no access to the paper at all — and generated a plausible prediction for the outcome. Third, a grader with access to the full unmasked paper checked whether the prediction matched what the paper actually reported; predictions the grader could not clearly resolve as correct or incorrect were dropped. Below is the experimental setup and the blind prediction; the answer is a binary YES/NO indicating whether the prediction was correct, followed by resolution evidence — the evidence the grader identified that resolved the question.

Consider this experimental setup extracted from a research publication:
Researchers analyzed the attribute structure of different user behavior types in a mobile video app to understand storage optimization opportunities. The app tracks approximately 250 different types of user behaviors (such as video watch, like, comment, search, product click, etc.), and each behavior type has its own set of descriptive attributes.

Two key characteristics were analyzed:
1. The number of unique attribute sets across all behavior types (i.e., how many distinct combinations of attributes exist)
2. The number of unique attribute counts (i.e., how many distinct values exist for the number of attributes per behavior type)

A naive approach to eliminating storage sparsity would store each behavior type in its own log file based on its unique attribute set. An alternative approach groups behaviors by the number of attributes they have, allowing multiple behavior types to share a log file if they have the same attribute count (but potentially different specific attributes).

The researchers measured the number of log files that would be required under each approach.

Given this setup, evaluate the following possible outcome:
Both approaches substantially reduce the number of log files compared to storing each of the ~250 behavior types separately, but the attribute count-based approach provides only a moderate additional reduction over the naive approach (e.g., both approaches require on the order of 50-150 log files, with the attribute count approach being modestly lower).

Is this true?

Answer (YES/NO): NO